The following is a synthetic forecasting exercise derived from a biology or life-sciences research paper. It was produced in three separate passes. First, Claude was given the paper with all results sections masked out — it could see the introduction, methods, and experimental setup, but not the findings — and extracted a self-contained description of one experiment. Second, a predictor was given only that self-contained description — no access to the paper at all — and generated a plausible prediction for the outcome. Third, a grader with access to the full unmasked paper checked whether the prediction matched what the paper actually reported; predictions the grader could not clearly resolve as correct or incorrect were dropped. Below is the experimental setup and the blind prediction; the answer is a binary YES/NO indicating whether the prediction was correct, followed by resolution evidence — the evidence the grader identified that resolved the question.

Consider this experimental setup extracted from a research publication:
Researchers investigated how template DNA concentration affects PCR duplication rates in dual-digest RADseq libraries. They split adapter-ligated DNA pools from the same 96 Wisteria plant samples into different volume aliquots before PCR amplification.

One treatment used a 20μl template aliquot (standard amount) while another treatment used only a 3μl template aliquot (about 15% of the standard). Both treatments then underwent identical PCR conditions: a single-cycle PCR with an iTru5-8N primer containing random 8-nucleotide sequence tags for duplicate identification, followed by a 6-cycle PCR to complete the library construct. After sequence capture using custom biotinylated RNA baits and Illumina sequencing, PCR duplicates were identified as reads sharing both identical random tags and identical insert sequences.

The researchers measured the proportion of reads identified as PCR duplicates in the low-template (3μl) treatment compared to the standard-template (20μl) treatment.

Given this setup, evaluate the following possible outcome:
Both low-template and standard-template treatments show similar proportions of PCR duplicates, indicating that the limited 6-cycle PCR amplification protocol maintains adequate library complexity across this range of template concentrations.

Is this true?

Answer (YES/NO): NO